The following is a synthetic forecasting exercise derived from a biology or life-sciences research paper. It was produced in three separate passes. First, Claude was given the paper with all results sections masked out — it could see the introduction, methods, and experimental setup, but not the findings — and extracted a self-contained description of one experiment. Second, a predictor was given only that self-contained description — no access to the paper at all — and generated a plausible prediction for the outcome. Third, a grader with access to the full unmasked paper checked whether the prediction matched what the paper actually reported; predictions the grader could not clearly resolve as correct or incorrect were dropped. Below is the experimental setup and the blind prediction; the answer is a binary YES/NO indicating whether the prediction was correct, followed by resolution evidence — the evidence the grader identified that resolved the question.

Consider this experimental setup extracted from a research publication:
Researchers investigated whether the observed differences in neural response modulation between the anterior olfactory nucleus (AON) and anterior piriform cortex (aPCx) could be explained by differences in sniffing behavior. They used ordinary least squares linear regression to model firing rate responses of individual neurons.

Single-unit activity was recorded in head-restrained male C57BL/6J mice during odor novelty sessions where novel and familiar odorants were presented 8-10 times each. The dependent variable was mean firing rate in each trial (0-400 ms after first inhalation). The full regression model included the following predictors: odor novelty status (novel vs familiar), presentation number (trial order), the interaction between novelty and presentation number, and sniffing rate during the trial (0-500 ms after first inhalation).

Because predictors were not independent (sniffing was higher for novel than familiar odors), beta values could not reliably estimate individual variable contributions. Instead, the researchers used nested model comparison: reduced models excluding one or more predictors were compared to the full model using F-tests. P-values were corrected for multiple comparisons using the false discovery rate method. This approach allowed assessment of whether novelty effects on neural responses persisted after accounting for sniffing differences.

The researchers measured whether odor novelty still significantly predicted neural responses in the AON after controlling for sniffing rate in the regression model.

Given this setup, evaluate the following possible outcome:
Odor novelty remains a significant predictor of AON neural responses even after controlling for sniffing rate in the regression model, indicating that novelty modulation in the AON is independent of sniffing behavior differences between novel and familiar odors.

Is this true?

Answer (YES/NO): YES